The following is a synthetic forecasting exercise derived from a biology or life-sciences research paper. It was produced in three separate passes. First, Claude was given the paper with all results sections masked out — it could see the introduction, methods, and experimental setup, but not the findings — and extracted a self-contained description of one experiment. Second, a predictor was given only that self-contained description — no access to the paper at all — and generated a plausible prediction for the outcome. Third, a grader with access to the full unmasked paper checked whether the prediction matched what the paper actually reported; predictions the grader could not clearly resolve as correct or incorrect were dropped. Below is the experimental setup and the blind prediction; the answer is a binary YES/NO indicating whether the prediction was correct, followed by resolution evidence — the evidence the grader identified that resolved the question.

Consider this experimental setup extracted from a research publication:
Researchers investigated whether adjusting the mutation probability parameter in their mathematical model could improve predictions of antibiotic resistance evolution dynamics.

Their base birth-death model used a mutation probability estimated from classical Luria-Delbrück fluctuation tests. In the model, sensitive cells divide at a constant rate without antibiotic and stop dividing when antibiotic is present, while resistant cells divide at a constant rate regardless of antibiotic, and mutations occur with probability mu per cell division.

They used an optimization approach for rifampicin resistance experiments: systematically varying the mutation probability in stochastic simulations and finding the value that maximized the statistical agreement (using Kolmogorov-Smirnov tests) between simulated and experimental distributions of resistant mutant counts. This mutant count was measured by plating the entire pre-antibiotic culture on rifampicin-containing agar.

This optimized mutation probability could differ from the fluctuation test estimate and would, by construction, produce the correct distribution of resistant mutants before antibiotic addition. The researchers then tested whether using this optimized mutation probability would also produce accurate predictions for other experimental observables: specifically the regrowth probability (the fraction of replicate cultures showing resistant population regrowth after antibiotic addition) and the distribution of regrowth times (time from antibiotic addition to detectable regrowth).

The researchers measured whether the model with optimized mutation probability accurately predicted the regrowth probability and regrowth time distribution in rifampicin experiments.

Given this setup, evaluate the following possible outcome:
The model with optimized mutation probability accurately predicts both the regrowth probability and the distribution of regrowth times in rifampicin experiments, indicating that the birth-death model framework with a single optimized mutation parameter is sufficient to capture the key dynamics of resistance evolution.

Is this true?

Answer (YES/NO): NO